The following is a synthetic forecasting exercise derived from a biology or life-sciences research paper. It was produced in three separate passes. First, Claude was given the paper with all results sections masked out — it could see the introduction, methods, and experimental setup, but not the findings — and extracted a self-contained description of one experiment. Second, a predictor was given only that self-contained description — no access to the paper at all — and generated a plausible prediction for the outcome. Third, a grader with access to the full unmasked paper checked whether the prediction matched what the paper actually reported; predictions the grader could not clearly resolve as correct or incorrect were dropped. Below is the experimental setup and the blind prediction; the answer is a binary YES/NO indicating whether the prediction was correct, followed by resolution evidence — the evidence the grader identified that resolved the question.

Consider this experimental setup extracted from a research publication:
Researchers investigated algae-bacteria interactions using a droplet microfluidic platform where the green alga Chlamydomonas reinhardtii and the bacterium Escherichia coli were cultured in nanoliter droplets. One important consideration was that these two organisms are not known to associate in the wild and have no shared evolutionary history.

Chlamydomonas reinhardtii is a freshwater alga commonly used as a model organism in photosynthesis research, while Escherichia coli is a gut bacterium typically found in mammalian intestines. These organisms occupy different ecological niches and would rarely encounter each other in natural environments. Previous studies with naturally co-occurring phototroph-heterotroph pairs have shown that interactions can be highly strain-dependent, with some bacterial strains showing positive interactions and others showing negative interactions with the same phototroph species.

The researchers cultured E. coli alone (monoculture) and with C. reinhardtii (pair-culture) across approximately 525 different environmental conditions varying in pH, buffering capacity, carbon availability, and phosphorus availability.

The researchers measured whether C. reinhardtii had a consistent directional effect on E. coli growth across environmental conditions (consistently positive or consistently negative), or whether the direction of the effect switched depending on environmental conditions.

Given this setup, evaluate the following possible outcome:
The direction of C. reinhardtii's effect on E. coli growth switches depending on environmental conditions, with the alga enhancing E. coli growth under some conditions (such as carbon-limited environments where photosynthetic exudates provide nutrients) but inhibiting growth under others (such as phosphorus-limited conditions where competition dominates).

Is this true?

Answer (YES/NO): NO